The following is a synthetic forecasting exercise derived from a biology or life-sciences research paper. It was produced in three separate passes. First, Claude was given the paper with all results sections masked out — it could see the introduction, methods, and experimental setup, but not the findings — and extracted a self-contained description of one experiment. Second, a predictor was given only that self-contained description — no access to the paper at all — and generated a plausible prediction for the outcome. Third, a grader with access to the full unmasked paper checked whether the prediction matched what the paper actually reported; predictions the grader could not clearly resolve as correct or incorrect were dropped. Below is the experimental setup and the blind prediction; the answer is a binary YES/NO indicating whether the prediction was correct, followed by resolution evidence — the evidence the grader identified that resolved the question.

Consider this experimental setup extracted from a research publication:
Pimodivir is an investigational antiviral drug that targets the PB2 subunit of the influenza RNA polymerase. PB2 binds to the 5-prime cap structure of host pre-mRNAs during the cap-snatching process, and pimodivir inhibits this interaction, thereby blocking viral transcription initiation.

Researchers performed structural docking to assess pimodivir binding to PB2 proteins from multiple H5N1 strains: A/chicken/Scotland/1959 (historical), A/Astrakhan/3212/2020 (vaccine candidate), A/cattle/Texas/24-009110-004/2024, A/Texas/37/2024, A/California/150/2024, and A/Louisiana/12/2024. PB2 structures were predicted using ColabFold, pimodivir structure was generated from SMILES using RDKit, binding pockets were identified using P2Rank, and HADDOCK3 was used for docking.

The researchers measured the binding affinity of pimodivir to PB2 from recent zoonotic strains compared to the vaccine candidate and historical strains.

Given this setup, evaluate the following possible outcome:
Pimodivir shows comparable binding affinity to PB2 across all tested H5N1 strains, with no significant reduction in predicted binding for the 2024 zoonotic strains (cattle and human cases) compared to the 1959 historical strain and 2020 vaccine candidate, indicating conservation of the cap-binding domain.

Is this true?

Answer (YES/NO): YES